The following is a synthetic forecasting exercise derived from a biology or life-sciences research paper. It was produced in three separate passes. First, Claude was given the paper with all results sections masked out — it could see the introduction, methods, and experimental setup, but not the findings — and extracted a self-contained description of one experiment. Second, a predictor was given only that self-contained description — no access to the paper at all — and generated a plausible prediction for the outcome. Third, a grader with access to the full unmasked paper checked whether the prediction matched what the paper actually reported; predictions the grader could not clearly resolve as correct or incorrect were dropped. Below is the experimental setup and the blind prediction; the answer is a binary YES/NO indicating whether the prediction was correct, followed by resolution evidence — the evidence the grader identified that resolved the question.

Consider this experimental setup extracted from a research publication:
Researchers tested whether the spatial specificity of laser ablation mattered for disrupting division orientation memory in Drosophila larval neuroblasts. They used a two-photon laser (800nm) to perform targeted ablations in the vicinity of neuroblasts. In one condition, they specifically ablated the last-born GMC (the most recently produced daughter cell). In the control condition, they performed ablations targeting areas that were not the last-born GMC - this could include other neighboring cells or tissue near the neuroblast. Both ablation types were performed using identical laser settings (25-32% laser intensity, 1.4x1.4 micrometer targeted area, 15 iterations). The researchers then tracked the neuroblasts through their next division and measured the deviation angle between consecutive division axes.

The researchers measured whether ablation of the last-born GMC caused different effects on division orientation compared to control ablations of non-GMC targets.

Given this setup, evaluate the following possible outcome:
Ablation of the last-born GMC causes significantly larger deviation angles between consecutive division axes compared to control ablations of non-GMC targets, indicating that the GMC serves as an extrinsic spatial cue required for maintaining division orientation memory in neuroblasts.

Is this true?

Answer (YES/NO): YES